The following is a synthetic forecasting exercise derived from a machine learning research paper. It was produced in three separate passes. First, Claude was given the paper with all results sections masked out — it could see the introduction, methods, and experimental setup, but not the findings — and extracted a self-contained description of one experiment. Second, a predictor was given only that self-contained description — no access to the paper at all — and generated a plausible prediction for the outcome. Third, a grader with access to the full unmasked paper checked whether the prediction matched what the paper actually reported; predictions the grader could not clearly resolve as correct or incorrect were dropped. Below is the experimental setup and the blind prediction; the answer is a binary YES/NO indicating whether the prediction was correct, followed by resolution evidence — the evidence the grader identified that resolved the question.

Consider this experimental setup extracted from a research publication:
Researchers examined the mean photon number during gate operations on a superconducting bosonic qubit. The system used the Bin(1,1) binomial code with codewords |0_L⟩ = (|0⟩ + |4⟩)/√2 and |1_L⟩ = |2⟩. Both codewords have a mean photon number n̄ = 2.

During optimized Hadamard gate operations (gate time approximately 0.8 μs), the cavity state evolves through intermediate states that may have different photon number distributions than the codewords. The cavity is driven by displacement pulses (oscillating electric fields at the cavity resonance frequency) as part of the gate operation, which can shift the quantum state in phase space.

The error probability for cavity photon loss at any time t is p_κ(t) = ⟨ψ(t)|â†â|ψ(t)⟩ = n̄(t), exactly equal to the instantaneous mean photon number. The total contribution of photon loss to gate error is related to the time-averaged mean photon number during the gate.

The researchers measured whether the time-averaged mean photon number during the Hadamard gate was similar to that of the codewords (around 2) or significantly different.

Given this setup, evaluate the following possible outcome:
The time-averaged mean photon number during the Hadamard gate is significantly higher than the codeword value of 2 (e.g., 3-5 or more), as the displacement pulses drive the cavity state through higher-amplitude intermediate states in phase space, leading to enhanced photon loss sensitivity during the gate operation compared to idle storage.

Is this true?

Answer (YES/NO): NO